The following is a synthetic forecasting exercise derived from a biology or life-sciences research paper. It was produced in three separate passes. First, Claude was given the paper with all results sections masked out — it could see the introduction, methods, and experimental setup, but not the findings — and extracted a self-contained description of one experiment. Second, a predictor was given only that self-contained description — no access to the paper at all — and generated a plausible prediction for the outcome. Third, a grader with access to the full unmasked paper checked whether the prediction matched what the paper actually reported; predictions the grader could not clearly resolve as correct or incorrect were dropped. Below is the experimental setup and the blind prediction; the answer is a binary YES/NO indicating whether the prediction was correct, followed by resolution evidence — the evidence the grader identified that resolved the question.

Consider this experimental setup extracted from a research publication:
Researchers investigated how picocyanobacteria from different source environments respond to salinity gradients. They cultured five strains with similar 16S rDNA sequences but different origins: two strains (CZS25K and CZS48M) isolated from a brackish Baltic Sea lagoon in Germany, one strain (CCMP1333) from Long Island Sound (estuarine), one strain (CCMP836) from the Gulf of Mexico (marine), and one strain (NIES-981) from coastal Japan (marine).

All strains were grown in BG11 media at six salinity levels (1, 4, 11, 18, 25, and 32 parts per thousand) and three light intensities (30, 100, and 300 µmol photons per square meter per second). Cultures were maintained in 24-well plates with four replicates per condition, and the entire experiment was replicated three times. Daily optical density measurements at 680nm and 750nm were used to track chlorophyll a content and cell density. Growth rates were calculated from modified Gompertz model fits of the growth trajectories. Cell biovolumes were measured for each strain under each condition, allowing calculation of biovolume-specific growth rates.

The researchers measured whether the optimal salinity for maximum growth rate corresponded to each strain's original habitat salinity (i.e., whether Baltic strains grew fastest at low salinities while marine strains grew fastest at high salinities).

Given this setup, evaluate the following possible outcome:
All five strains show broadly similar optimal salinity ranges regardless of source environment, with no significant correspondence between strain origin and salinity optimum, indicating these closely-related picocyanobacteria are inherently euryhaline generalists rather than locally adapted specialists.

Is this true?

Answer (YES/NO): NO